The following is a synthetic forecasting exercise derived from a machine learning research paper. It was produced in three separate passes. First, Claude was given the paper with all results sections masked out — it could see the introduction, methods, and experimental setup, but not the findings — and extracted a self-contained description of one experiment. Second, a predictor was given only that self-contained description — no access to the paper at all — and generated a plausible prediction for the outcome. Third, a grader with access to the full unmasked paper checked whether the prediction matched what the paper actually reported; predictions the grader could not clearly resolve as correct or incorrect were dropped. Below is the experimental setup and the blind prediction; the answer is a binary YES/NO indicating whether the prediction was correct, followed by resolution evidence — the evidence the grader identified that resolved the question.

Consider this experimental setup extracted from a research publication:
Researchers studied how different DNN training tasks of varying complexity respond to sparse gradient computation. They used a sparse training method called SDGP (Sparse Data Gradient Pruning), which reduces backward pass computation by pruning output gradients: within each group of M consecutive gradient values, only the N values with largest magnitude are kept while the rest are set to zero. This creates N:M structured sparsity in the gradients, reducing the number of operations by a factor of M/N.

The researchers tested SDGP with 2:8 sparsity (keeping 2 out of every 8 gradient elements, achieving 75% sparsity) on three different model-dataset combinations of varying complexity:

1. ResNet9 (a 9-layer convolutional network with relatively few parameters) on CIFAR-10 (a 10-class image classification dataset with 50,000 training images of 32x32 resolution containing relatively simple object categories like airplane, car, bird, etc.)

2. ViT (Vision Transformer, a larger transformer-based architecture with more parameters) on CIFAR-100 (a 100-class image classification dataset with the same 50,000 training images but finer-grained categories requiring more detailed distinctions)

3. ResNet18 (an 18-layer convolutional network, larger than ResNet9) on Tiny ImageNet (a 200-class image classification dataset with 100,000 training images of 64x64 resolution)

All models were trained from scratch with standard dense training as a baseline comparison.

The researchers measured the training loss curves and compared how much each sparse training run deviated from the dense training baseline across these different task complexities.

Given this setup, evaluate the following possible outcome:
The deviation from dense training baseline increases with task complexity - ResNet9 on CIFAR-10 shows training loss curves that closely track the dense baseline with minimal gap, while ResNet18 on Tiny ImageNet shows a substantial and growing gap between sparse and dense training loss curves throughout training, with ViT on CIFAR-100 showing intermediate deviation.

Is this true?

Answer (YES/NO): NO